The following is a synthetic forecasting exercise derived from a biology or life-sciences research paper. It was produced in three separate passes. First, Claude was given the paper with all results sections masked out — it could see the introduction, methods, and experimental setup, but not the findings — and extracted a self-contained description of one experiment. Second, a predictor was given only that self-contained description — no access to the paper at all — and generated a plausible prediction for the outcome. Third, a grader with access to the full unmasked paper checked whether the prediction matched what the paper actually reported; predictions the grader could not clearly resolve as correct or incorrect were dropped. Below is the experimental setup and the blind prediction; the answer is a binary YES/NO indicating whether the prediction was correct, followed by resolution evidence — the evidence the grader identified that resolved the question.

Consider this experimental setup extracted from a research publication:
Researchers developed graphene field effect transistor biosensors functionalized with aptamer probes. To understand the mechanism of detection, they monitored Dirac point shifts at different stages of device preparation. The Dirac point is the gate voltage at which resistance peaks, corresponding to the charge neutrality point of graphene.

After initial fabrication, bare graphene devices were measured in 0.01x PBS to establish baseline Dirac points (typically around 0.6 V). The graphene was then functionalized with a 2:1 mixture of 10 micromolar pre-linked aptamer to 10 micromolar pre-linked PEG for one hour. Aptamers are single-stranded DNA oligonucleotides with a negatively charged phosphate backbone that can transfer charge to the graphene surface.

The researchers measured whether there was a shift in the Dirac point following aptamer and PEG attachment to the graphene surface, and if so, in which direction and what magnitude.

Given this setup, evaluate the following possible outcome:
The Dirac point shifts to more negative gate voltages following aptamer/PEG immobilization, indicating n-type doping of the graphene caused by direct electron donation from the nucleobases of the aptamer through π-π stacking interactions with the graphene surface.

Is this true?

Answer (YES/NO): NO